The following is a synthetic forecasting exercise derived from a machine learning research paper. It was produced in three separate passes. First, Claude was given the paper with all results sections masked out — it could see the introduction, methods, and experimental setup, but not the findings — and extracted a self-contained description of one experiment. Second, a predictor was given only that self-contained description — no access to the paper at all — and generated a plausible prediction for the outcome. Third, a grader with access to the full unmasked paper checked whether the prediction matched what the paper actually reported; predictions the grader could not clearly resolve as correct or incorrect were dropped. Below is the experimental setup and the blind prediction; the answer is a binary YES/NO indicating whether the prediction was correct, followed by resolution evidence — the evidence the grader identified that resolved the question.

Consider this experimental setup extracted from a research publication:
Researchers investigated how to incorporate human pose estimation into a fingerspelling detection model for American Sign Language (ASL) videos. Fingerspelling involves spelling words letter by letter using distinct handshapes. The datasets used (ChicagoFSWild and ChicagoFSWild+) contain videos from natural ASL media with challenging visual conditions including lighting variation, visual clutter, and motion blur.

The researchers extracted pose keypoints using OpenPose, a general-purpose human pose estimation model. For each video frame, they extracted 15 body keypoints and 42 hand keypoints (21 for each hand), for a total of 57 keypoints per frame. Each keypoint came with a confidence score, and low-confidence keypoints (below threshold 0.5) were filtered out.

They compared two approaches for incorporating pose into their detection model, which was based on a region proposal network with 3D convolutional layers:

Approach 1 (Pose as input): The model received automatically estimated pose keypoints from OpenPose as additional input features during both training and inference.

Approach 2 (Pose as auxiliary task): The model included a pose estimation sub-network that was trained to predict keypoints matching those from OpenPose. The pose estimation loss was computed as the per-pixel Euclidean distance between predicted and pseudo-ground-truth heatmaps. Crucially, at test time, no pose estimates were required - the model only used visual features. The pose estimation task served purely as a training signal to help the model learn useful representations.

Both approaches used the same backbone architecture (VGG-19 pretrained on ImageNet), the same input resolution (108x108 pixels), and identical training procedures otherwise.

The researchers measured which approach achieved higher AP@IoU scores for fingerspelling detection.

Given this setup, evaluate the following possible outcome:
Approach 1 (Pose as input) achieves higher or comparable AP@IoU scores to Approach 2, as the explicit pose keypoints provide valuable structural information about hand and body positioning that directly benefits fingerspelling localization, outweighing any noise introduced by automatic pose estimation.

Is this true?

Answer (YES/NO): NO